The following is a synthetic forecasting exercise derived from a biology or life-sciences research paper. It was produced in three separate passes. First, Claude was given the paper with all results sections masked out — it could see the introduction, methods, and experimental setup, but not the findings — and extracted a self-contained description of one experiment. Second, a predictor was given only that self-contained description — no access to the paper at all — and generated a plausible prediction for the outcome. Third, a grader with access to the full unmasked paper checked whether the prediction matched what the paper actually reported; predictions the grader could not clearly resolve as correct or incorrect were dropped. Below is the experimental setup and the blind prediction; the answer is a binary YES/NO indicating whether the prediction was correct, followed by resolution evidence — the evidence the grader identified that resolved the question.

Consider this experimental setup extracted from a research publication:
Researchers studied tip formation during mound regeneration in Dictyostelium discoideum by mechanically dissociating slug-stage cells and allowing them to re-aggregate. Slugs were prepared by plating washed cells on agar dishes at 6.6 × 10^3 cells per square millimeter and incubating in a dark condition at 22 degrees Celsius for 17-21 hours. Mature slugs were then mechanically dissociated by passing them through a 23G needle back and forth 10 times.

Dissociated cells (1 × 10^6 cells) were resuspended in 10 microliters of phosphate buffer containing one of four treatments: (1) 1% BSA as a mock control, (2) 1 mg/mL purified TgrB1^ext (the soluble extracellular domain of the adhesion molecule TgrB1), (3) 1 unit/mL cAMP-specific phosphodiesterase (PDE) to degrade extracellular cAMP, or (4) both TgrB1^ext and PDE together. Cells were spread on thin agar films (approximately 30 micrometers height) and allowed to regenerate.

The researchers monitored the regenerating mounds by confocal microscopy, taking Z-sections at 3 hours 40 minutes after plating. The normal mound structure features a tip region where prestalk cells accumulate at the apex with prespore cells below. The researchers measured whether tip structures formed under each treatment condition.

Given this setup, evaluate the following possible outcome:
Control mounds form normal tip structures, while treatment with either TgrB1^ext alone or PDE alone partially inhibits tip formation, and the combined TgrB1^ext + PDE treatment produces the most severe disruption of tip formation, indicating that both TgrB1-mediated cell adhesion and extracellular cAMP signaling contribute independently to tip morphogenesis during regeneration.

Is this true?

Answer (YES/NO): NO